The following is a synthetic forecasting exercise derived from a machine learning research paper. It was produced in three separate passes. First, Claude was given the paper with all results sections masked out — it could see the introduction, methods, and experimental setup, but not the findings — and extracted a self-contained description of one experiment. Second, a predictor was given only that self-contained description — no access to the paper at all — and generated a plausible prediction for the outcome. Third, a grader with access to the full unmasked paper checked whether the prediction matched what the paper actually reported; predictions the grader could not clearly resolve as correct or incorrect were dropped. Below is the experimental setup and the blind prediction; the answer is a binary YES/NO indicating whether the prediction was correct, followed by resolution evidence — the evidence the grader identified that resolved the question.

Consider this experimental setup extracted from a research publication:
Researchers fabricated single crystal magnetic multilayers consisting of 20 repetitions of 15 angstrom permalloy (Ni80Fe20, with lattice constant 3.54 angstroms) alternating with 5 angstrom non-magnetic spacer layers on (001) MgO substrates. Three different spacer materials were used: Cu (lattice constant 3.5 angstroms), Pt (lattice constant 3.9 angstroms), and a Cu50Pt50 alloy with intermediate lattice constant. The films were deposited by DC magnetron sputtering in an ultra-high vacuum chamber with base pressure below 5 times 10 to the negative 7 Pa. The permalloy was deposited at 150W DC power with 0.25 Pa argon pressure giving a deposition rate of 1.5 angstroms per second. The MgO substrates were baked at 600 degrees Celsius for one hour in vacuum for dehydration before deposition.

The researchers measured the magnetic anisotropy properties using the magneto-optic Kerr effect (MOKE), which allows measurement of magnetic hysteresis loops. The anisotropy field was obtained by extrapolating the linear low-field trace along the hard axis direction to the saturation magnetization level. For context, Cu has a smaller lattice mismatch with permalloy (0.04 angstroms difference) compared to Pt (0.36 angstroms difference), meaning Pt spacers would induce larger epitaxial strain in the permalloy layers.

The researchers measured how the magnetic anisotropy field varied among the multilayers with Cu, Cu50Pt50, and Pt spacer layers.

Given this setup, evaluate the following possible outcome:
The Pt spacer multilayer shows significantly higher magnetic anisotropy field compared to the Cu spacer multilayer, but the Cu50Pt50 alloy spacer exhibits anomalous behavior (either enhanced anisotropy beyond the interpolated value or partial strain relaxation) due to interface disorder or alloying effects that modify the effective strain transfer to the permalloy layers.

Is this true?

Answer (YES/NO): NO